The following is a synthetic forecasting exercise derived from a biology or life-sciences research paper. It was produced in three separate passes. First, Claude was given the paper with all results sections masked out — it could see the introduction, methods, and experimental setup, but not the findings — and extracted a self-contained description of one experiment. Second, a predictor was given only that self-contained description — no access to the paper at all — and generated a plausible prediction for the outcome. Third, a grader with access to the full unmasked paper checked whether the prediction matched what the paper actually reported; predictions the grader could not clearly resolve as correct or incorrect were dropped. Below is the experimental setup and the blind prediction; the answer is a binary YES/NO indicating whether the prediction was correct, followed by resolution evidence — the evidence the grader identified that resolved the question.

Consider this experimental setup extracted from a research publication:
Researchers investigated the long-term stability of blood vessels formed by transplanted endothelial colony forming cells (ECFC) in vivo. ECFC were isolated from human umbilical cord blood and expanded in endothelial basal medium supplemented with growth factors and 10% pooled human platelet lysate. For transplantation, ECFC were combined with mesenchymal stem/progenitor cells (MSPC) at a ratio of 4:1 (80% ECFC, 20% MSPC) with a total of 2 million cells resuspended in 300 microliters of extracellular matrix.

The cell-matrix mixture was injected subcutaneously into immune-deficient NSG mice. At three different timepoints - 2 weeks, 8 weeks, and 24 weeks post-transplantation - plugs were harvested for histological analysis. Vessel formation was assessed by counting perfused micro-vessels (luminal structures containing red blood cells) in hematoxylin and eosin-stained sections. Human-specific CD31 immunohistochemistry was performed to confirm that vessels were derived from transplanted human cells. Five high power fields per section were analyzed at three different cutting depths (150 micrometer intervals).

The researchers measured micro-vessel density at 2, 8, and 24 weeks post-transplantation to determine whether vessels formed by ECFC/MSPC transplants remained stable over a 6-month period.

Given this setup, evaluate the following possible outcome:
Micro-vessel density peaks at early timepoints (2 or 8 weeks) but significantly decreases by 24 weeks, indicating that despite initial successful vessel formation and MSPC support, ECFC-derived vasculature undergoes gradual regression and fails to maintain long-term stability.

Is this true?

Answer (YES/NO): NO